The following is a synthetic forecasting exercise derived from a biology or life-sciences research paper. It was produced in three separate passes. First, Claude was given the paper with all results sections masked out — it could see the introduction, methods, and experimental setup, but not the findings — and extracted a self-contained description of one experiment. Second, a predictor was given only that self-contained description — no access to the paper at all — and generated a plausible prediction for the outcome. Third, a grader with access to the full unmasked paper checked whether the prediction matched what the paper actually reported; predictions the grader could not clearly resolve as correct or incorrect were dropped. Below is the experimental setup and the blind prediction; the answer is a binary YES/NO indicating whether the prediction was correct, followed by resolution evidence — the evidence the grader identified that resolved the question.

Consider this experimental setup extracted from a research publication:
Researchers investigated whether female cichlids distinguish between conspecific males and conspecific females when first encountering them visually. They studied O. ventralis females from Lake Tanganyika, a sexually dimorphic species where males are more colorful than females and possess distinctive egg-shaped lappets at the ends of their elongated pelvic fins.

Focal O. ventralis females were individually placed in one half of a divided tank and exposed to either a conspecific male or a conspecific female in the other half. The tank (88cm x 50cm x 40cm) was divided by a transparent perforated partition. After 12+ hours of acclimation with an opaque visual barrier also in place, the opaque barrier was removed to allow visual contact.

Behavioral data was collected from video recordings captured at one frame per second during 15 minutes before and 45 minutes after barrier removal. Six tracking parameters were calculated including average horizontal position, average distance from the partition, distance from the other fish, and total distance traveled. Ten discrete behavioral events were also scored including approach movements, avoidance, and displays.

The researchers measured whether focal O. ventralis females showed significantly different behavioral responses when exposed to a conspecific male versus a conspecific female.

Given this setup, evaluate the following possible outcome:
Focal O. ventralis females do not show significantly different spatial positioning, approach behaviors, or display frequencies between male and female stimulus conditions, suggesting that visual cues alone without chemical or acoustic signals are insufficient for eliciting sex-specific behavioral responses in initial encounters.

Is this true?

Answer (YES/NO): NO